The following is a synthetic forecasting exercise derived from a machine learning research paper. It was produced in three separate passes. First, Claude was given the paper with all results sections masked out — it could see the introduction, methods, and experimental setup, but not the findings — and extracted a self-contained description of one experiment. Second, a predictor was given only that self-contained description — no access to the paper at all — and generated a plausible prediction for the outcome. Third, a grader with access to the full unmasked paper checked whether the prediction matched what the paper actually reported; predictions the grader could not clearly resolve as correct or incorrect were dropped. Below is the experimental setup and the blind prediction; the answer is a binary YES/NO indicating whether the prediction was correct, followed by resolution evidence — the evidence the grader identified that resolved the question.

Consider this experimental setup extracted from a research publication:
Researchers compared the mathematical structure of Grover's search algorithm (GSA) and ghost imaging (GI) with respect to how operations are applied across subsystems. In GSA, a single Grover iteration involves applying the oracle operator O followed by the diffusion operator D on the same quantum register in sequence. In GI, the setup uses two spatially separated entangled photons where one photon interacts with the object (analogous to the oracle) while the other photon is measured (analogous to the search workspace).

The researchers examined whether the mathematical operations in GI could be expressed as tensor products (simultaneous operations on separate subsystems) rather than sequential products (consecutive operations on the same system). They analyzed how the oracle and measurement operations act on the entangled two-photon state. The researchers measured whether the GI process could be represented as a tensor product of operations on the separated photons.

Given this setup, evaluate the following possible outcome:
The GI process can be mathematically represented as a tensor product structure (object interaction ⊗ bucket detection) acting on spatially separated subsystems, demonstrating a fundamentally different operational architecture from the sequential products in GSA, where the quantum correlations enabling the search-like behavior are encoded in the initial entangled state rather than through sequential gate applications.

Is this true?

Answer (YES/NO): YES